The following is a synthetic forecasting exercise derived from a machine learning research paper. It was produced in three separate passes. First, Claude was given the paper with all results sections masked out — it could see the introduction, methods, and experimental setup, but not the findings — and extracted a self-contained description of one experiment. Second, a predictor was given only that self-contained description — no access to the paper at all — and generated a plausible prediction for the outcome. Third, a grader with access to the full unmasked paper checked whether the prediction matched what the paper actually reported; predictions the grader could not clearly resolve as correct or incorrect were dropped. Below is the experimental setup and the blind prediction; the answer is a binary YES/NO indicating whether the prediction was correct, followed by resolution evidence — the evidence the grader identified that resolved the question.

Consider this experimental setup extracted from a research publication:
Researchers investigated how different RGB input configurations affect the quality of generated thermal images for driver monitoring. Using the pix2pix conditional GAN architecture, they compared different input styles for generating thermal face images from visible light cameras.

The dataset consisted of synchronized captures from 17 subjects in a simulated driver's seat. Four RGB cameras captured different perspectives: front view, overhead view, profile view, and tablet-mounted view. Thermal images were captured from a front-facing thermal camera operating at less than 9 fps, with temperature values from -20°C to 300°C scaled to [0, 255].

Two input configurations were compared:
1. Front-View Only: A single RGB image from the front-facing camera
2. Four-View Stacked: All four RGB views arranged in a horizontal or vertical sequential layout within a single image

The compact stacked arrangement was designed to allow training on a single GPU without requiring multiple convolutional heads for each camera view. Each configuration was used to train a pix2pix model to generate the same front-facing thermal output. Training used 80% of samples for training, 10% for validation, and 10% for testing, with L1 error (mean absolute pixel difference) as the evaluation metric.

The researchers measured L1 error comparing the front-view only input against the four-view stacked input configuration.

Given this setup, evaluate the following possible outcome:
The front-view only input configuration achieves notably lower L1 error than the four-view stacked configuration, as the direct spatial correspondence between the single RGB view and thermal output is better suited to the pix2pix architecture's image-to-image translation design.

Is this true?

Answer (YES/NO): NO